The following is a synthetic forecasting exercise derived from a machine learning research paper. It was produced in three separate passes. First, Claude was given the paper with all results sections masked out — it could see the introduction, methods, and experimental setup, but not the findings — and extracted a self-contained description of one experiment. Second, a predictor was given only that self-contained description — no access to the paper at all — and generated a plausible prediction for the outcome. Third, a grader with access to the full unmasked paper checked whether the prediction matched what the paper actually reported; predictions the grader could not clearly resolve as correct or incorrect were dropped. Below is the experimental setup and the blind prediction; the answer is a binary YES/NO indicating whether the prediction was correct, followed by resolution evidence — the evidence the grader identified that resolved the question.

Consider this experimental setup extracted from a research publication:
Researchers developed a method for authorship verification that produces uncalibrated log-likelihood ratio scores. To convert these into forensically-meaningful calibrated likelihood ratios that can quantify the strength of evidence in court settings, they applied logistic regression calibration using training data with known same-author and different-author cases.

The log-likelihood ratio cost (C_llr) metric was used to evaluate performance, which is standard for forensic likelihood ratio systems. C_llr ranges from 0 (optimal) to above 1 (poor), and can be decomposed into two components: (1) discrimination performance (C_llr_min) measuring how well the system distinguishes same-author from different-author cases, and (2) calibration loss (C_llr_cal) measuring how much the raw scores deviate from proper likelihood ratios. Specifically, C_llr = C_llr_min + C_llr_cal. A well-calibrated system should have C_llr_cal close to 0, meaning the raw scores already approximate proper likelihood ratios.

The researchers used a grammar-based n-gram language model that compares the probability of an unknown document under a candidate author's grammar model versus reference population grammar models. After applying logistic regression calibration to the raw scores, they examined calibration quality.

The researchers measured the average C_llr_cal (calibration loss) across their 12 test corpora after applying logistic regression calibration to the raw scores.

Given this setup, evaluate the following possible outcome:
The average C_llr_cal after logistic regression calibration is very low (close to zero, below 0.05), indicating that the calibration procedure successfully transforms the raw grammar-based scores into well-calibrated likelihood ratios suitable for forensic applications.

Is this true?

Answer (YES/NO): NO